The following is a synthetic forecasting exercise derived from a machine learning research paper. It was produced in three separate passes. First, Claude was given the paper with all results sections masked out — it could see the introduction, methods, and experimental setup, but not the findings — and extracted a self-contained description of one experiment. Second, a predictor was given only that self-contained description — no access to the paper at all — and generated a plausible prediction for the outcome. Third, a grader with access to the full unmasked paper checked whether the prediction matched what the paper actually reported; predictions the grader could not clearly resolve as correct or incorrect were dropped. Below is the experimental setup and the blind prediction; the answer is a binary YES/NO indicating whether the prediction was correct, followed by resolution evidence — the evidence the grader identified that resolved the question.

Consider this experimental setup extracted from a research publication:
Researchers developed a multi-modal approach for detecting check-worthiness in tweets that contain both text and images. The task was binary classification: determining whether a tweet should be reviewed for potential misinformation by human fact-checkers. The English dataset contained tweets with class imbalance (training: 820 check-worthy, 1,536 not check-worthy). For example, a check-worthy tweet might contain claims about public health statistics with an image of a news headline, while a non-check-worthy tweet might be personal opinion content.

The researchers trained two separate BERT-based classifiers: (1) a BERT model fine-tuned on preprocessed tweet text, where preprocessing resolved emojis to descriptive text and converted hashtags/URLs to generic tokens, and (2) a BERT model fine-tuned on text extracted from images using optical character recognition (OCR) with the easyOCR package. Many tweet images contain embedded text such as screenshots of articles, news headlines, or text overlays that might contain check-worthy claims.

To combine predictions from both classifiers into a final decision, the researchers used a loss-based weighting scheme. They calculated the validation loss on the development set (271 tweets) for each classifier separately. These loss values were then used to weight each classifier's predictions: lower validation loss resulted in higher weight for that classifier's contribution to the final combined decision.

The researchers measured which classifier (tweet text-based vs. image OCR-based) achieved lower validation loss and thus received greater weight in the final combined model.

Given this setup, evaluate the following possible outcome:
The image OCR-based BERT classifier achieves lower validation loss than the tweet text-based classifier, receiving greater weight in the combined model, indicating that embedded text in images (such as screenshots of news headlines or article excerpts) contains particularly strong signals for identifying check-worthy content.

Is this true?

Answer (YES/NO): NO